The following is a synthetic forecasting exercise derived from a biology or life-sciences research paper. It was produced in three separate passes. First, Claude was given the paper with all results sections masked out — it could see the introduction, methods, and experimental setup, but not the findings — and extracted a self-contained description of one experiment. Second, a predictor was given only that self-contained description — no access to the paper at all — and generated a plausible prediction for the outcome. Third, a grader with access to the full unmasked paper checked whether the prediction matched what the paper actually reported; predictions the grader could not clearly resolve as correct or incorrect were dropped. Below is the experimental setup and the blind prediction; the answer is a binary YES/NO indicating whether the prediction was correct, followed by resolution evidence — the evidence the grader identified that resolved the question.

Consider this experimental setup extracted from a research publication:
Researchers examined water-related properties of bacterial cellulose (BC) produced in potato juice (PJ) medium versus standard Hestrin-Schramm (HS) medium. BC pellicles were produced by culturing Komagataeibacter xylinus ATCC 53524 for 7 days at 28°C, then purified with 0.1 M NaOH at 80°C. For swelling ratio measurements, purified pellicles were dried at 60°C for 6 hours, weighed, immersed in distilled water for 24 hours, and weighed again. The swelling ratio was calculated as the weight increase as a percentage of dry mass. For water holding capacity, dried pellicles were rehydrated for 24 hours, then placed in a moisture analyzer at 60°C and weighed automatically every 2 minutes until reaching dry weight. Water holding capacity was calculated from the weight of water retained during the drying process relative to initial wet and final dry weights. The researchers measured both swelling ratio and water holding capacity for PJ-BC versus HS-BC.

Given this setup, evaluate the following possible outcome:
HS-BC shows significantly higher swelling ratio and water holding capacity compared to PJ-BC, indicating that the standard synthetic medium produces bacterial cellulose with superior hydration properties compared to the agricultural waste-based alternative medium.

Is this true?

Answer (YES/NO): NO